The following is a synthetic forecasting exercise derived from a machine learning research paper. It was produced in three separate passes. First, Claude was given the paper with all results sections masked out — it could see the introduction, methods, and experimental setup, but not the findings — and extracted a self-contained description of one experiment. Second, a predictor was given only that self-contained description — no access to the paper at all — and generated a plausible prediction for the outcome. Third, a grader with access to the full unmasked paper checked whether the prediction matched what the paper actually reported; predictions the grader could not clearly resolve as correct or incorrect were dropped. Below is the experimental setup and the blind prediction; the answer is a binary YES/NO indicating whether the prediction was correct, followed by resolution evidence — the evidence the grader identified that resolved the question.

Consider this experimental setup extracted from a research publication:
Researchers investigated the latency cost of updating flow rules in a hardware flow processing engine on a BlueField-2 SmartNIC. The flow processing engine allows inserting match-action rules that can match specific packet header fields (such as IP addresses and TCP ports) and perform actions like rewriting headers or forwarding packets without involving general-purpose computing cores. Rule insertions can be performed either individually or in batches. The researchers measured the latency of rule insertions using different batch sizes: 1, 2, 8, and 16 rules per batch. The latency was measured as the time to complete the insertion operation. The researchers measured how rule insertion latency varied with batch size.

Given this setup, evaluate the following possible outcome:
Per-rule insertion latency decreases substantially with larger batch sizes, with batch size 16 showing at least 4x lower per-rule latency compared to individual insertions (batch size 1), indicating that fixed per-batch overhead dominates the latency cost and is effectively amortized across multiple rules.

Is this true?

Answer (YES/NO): YES